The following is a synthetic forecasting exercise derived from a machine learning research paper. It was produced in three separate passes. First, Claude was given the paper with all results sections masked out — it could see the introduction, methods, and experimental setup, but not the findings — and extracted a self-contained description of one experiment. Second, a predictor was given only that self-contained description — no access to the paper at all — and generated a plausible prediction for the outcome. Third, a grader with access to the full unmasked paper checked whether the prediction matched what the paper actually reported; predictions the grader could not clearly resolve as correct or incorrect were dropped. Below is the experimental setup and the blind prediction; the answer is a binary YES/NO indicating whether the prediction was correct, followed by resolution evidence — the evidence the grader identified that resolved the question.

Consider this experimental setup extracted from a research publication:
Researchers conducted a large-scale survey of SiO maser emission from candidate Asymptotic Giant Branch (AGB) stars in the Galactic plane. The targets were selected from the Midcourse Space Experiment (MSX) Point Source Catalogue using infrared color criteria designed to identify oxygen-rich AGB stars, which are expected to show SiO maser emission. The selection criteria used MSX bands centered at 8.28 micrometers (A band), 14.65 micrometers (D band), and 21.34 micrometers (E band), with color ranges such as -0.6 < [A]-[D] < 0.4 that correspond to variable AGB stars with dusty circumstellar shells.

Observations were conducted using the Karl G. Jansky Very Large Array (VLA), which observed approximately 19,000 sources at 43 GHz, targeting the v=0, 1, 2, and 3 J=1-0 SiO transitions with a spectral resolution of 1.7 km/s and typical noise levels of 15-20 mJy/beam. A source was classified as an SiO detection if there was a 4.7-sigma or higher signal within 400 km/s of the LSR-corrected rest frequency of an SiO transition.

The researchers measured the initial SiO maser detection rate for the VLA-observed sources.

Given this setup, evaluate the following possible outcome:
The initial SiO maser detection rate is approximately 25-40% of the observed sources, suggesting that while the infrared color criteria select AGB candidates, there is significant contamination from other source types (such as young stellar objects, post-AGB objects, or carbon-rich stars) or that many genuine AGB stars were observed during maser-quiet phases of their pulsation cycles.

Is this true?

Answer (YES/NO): NO